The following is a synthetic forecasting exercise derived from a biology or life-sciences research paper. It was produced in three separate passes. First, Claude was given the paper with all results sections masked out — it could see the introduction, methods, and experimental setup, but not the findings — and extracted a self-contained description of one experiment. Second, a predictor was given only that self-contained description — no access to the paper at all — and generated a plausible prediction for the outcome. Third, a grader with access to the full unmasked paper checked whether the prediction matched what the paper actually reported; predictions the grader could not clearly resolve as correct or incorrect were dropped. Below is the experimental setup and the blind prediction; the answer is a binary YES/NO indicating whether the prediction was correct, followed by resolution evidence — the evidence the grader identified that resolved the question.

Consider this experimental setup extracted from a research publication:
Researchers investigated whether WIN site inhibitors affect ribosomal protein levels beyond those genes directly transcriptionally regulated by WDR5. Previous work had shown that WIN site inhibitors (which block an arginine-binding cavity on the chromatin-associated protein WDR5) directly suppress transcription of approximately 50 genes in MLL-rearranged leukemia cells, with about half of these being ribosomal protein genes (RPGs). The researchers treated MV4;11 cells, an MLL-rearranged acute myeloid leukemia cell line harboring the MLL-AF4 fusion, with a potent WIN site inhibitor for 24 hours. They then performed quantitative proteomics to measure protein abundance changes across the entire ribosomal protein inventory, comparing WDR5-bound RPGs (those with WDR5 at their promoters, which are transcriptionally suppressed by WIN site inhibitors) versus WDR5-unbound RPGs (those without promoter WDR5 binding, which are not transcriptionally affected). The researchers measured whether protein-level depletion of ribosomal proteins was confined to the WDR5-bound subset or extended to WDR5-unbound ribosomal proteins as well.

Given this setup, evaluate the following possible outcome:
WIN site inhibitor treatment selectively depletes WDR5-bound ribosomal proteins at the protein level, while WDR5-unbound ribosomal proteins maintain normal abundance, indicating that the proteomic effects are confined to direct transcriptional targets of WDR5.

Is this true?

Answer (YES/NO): NO